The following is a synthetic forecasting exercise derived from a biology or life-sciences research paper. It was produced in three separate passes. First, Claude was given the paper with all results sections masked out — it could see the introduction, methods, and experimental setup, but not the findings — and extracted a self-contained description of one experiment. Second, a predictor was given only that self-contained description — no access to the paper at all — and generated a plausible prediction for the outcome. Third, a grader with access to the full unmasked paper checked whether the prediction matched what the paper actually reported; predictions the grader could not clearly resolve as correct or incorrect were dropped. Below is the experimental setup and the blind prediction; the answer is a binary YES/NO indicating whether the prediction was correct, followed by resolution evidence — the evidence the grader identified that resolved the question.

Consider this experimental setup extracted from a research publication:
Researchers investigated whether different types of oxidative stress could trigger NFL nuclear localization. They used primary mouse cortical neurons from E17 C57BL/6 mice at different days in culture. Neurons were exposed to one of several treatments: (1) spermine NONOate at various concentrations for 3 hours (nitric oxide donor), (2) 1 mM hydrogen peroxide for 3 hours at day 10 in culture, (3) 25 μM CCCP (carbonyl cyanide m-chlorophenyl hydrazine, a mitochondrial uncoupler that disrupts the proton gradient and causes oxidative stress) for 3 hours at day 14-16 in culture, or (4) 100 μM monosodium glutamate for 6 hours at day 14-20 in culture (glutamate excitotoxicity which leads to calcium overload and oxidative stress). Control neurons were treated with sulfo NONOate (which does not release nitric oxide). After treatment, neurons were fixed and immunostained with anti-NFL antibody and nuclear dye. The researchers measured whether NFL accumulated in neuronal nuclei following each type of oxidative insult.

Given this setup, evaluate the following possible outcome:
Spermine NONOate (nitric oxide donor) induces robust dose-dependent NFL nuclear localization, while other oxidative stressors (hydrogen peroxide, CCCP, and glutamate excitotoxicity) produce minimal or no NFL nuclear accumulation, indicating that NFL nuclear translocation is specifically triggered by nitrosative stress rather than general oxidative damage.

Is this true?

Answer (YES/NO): NO